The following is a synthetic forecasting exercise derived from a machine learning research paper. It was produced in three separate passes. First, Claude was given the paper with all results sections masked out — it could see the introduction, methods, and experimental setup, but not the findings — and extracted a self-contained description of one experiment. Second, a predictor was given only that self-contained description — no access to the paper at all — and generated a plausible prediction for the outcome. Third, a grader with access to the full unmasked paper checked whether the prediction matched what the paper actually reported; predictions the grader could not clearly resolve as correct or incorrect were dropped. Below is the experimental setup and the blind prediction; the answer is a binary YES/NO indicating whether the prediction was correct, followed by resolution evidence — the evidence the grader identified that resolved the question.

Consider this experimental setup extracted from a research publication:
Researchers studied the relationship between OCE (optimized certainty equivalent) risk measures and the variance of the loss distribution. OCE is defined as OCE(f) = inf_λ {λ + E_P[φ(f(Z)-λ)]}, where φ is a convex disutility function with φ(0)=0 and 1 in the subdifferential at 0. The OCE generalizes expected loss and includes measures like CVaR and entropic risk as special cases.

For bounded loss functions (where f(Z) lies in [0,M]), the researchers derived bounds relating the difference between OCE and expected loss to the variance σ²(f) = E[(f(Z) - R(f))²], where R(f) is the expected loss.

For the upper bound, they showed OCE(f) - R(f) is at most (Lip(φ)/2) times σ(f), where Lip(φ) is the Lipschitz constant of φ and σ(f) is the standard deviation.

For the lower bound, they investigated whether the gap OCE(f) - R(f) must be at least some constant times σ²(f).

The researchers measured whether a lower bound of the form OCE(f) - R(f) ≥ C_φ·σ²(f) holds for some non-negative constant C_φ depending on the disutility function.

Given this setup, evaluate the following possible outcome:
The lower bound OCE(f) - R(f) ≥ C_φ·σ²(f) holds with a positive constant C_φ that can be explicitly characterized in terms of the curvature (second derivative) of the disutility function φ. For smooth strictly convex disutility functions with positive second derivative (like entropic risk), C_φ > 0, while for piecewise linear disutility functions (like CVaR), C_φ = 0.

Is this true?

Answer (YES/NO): NO